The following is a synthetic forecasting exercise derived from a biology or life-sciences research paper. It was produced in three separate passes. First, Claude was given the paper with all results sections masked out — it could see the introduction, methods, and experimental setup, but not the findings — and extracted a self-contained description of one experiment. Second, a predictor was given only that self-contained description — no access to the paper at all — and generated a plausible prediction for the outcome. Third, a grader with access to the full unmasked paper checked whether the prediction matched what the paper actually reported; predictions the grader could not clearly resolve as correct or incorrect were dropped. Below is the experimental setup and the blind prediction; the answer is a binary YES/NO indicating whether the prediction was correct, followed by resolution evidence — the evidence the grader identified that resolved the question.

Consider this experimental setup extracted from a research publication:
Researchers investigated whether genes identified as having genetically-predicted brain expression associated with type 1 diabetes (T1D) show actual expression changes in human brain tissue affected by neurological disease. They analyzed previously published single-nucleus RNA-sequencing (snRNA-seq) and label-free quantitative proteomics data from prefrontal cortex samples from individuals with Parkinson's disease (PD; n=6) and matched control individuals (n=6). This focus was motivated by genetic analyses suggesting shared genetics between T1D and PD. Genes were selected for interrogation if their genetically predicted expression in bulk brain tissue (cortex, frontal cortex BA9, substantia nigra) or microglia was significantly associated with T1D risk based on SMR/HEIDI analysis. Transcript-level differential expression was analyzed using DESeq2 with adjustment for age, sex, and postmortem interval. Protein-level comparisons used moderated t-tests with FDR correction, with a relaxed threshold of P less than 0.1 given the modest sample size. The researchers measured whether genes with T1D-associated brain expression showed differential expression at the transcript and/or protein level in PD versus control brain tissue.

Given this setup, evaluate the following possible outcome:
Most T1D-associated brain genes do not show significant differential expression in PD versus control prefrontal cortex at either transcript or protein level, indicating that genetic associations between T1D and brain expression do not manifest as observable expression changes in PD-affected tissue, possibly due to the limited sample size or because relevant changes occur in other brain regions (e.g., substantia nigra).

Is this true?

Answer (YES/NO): NO